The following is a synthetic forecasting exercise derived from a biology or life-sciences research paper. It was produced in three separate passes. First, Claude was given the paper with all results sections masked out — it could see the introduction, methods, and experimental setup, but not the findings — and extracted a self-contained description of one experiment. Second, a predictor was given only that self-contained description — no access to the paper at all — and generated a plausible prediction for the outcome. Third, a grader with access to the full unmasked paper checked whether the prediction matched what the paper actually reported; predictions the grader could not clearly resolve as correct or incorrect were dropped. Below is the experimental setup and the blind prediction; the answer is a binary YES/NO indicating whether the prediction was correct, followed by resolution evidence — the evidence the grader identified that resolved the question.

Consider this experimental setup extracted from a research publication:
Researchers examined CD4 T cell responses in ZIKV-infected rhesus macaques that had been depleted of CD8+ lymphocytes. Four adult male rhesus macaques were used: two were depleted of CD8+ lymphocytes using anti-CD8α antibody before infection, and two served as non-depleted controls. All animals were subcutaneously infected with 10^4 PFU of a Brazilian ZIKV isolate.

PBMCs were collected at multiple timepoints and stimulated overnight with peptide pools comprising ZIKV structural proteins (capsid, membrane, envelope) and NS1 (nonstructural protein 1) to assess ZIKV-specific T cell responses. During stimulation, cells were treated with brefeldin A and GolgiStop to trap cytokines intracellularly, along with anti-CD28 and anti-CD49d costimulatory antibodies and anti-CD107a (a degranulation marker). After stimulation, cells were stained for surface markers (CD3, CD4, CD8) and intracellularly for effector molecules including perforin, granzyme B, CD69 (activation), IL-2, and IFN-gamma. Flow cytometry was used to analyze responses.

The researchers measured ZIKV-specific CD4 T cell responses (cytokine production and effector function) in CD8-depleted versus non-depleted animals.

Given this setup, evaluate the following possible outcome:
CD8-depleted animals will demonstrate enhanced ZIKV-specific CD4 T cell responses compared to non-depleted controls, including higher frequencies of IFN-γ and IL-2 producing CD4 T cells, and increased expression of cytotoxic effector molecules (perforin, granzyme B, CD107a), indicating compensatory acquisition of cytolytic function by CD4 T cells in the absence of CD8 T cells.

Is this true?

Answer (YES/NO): NO